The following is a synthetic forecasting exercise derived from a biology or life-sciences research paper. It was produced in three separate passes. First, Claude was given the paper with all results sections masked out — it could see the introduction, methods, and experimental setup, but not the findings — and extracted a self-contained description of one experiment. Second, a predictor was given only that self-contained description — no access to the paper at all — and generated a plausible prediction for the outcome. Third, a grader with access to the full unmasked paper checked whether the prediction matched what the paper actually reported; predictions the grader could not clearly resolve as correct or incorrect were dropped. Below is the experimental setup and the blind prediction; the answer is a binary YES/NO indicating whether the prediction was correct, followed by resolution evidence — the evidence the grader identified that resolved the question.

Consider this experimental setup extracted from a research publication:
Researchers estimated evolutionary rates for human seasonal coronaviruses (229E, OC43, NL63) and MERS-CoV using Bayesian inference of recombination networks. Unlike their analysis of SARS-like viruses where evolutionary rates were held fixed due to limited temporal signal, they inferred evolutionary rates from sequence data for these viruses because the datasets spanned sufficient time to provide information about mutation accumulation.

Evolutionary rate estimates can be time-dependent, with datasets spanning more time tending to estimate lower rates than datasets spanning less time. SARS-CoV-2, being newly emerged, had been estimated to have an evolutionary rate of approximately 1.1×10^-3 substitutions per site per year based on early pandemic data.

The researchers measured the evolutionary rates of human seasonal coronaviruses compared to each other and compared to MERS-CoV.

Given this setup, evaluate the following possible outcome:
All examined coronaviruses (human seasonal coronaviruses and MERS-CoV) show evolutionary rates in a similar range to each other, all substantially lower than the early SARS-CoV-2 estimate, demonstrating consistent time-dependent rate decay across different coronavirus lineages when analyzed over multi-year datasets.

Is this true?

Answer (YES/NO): NO